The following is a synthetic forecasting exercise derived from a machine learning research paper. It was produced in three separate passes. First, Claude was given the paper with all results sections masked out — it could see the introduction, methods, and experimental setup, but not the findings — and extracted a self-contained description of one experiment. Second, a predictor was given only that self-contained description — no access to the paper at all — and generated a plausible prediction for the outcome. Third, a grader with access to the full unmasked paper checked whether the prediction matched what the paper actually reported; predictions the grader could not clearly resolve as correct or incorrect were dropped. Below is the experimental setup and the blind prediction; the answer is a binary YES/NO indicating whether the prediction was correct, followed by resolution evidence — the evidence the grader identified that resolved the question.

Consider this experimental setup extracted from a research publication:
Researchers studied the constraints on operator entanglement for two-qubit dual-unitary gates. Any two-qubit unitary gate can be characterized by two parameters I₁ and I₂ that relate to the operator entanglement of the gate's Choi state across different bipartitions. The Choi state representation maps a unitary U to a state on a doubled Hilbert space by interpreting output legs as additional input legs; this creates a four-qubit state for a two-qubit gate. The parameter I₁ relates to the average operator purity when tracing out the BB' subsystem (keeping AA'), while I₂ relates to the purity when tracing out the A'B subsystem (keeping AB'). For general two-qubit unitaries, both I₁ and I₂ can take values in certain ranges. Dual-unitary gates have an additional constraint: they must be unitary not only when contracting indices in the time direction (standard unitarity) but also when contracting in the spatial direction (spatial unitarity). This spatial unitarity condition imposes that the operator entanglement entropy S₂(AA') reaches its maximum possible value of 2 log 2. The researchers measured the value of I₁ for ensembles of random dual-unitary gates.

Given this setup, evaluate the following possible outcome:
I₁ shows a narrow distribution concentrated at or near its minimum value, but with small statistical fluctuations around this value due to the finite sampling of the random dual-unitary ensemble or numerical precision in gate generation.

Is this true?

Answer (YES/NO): NO